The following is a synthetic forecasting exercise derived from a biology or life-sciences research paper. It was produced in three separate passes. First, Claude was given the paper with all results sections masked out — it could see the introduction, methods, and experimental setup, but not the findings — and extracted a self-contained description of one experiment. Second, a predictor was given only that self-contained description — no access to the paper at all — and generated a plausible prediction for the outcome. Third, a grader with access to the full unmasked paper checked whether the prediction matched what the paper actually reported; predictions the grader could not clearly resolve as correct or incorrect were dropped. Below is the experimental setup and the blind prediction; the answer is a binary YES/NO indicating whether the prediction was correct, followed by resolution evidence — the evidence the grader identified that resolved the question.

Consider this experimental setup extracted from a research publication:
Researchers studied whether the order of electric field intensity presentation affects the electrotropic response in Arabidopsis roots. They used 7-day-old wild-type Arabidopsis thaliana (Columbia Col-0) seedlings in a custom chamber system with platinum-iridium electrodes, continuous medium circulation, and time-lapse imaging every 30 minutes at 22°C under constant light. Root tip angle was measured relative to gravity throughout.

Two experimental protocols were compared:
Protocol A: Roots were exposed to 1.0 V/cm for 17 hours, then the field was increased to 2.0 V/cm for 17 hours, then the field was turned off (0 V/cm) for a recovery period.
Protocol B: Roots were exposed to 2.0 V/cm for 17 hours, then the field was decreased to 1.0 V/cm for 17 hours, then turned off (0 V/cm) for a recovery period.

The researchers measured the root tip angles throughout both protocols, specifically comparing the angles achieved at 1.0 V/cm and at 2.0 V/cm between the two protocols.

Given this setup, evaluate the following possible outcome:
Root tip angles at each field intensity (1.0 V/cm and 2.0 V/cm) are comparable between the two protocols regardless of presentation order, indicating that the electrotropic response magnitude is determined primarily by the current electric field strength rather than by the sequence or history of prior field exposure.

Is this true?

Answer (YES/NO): NO